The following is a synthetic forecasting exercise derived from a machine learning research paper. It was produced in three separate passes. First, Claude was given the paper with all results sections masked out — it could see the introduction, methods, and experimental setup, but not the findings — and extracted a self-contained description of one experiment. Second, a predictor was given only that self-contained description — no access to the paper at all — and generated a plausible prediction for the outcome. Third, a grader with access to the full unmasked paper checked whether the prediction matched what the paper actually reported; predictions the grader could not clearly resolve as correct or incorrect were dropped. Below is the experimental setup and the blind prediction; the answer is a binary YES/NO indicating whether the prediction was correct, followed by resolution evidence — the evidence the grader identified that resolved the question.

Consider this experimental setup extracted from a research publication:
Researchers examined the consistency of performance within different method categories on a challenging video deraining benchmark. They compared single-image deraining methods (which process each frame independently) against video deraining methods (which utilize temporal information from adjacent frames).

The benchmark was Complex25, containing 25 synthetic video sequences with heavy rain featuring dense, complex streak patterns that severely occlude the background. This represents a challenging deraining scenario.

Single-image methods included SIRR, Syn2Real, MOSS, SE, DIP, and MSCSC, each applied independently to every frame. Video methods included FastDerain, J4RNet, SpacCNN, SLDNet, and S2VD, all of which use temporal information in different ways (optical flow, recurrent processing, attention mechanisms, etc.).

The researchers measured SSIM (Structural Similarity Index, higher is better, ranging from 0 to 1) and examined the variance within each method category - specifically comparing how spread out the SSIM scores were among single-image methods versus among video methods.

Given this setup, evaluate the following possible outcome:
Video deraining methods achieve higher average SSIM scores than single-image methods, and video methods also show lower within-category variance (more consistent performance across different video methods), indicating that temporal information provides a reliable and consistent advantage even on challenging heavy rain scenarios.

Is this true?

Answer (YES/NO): NO